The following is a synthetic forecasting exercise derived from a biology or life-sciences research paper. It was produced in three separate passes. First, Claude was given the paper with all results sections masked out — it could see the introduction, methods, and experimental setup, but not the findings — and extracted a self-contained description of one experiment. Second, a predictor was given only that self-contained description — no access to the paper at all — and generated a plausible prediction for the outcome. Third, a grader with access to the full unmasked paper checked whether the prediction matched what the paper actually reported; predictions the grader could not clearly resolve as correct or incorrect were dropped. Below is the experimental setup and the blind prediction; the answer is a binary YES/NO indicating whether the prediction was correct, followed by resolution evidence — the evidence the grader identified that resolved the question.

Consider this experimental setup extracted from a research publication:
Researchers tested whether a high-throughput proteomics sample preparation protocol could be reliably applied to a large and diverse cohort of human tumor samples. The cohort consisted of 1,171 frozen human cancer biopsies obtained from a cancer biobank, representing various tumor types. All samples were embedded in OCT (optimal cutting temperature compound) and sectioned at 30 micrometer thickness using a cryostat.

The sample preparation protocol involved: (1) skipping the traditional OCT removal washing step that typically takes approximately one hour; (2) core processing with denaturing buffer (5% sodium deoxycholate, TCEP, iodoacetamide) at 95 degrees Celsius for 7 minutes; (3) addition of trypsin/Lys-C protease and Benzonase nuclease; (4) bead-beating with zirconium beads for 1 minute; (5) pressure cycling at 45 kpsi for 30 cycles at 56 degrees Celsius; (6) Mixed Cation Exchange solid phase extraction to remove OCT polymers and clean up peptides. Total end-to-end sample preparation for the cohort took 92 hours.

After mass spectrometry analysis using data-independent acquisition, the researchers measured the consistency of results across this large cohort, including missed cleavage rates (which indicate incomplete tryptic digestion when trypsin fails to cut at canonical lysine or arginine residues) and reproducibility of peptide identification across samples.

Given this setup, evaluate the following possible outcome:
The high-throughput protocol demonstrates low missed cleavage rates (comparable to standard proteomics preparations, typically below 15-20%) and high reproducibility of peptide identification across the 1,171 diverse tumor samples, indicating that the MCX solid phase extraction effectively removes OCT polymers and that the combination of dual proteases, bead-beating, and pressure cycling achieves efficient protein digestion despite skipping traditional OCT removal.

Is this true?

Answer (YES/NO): YES